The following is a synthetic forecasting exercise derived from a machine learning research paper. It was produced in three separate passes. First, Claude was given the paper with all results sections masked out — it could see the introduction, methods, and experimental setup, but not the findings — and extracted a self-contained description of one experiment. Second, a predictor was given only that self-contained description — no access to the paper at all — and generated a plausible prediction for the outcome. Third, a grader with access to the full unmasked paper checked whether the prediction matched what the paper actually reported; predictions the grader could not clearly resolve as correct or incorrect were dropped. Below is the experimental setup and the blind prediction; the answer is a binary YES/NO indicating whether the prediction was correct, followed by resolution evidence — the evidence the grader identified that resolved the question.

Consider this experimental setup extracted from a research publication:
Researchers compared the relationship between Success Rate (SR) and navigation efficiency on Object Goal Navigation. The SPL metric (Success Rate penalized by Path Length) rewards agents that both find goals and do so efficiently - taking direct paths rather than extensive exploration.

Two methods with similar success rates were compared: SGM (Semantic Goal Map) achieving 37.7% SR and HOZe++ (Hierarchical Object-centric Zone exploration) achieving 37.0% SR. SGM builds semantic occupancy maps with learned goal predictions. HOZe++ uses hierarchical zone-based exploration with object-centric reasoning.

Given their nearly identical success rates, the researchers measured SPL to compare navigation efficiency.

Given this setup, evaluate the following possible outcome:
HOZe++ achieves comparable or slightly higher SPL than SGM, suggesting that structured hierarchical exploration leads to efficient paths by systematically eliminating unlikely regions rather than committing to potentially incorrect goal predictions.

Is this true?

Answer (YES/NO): YES